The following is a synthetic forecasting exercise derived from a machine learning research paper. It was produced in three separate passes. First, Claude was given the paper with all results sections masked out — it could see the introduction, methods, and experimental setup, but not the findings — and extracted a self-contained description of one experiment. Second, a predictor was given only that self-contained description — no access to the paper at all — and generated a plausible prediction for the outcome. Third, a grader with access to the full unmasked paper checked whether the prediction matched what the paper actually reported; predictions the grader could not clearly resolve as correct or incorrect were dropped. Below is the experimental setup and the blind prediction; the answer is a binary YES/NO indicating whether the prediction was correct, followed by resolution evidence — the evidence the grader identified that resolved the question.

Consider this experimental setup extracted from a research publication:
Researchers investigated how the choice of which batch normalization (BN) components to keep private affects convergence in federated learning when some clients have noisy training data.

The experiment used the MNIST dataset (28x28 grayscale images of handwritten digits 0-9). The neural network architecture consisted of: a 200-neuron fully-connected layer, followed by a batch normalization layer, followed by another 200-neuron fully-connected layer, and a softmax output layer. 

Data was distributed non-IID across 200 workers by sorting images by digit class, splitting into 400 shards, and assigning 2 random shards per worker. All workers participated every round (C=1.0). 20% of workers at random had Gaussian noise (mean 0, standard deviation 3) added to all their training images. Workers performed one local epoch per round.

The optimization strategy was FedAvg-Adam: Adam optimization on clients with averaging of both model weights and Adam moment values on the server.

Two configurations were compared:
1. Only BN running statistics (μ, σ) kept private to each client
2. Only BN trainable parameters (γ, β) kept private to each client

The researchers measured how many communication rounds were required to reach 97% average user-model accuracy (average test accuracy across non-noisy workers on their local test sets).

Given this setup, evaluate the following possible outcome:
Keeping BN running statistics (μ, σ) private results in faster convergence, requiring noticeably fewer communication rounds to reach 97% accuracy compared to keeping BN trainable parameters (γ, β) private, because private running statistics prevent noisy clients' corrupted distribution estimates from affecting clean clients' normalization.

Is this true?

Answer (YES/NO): NO